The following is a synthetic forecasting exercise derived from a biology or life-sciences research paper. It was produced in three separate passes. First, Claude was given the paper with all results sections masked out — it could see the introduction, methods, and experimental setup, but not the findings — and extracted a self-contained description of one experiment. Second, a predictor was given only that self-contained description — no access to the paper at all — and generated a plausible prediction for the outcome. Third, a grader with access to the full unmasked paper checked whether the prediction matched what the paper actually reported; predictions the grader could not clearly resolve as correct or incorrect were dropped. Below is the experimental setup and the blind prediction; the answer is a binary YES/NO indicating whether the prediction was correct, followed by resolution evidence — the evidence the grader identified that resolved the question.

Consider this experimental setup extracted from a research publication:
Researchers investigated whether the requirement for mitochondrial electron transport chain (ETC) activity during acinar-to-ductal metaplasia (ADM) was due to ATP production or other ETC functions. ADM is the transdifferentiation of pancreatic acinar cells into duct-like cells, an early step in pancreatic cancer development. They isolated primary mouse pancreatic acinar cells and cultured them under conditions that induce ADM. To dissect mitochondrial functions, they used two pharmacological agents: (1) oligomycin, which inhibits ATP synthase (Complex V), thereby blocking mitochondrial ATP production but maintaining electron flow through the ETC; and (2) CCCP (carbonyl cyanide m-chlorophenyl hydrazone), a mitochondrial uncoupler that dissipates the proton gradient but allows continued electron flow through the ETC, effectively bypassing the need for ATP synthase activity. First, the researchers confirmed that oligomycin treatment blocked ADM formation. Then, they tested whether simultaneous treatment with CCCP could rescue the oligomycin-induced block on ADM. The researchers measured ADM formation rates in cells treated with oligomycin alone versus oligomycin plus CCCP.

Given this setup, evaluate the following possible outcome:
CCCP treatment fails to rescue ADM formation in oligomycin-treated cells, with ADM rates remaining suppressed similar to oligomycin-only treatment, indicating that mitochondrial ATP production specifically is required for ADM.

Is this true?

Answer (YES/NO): NO